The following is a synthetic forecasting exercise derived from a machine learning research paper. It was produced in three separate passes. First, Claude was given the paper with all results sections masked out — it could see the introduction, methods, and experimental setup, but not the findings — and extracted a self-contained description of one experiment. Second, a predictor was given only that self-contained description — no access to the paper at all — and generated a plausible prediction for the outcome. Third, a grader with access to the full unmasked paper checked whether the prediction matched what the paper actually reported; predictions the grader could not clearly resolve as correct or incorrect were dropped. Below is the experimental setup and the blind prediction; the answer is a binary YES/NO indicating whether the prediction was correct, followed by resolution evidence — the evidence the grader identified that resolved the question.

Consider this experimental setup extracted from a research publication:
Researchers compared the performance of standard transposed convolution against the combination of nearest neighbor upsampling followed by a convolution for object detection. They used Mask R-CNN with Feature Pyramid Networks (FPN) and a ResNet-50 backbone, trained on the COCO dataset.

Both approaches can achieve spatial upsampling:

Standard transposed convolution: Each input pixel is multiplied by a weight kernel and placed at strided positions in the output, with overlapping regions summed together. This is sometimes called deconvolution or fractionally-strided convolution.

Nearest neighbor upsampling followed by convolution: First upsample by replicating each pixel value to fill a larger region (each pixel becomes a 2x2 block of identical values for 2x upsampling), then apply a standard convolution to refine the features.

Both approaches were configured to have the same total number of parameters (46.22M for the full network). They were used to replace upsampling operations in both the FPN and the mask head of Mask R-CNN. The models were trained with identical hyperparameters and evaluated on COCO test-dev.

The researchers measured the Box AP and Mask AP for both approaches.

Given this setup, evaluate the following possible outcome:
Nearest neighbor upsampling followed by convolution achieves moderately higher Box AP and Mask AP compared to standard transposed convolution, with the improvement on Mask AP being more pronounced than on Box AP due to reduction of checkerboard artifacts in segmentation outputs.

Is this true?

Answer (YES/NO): NO